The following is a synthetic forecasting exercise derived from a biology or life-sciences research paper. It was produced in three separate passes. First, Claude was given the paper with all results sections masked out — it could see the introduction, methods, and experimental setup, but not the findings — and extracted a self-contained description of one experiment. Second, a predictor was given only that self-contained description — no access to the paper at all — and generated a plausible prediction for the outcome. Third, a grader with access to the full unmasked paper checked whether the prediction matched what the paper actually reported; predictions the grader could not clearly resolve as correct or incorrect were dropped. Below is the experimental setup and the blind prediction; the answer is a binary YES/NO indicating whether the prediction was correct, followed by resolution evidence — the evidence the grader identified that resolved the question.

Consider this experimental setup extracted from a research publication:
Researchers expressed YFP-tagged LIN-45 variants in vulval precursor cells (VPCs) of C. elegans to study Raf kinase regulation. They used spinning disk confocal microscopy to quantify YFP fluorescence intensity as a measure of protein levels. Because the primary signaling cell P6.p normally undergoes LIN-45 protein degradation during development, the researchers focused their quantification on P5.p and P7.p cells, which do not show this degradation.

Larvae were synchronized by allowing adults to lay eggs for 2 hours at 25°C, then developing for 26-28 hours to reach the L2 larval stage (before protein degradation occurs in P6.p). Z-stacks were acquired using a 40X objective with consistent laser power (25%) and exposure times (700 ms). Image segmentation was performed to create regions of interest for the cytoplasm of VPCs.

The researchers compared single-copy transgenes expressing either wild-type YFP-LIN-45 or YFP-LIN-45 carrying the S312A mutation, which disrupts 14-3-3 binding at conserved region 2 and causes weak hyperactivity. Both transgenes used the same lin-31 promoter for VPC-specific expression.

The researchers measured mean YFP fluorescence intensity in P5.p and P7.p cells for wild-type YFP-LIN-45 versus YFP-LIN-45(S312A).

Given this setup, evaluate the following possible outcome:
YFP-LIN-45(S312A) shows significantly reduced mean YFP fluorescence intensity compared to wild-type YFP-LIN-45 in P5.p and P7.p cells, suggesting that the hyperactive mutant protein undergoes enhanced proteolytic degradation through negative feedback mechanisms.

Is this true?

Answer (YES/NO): NO